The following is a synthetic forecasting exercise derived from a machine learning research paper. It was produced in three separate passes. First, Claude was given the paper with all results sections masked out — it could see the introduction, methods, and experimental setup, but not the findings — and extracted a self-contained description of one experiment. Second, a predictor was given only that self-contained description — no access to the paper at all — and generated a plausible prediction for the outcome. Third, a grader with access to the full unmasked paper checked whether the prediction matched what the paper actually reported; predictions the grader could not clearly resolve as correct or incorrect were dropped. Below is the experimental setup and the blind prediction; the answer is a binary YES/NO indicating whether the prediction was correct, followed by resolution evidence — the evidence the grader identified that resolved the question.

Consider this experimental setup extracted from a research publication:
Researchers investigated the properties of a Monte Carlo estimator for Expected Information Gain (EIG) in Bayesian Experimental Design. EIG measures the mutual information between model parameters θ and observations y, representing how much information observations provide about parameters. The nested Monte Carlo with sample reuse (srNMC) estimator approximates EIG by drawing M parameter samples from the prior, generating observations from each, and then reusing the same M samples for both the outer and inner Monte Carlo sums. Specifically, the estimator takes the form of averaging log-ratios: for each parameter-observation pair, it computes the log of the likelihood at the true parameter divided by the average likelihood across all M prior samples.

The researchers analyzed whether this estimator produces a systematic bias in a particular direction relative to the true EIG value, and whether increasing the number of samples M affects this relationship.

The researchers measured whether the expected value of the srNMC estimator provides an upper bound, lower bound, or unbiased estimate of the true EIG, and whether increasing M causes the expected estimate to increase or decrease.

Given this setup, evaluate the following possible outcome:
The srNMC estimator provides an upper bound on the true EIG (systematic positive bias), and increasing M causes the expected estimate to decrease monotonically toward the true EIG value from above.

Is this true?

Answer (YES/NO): NO